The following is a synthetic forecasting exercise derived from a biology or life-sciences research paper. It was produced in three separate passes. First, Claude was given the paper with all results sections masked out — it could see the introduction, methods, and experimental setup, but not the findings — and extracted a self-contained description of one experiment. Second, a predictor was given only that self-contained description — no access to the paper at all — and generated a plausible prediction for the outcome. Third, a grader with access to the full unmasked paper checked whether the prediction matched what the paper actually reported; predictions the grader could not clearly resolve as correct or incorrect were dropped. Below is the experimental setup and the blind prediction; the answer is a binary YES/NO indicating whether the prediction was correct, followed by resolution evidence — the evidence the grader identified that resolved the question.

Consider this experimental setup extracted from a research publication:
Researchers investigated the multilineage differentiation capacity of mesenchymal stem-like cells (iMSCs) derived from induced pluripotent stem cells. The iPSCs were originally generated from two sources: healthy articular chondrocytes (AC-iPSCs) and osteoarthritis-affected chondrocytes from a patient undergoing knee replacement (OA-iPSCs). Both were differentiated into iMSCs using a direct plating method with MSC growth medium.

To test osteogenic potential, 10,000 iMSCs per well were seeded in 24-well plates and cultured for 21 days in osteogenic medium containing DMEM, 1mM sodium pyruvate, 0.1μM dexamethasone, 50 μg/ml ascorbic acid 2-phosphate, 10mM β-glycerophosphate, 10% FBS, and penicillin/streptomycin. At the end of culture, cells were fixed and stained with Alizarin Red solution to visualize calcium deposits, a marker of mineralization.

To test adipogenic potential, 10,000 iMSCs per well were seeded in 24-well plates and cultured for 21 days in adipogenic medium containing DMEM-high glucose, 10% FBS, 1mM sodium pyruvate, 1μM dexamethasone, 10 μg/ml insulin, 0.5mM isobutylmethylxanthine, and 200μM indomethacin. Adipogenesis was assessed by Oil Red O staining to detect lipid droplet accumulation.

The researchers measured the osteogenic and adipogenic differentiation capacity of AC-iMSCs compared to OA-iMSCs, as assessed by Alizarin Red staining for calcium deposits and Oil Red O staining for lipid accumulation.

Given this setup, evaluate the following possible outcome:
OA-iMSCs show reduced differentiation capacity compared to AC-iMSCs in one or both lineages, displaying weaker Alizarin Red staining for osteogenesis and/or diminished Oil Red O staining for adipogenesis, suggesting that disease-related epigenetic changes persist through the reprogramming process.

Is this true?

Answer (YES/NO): NO